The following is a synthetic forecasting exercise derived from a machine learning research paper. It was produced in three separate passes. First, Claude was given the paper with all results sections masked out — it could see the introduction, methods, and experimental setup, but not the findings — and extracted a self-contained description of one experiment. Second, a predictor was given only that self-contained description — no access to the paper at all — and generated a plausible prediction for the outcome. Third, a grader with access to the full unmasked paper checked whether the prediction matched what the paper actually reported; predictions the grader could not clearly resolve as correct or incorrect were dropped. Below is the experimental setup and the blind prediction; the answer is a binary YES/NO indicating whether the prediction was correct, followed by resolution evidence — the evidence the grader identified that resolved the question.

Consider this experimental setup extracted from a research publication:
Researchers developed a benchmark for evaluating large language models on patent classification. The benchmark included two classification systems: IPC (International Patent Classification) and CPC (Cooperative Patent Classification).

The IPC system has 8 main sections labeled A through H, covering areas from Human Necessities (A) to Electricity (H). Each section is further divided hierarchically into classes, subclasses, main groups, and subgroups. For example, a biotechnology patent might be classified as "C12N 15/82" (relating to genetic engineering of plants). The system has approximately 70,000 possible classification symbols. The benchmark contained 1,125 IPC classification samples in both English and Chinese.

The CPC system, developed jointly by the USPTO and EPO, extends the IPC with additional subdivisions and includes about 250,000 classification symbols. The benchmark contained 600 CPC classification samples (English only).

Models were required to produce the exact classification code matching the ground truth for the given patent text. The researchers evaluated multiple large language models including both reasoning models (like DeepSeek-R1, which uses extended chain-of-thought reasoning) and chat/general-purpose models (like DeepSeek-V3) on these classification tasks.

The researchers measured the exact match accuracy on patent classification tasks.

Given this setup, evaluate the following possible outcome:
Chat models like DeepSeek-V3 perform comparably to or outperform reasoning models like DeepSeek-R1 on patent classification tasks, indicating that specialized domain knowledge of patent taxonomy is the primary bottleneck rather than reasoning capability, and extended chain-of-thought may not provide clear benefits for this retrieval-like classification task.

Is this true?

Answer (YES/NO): YES